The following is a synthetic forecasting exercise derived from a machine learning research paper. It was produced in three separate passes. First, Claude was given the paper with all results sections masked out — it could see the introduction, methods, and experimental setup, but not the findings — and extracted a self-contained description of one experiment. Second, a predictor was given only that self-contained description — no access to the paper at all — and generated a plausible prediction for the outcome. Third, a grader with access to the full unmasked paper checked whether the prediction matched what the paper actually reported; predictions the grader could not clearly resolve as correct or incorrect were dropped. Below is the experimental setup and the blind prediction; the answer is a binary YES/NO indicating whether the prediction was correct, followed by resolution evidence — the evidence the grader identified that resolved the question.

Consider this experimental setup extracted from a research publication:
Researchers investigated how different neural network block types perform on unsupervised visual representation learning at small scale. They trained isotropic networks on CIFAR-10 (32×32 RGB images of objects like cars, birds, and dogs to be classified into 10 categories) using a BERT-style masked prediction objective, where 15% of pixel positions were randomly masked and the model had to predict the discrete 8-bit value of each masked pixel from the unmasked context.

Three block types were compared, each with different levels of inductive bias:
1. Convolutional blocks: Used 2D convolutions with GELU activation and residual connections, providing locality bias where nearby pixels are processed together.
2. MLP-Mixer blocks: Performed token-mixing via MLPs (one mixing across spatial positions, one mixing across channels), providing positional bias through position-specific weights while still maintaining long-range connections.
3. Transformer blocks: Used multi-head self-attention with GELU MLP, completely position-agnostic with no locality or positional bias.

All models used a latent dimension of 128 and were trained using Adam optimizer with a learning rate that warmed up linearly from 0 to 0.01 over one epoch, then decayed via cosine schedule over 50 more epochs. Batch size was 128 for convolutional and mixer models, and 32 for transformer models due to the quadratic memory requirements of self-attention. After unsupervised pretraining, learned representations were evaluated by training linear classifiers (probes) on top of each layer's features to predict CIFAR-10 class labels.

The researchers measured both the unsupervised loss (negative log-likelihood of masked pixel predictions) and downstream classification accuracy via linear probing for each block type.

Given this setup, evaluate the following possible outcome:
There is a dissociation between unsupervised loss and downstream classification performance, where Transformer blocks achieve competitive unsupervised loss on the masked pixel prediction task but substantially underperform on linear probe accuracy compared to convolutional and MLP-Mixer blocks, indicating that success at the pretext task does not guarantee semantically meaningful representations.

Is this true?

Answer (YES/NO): NO